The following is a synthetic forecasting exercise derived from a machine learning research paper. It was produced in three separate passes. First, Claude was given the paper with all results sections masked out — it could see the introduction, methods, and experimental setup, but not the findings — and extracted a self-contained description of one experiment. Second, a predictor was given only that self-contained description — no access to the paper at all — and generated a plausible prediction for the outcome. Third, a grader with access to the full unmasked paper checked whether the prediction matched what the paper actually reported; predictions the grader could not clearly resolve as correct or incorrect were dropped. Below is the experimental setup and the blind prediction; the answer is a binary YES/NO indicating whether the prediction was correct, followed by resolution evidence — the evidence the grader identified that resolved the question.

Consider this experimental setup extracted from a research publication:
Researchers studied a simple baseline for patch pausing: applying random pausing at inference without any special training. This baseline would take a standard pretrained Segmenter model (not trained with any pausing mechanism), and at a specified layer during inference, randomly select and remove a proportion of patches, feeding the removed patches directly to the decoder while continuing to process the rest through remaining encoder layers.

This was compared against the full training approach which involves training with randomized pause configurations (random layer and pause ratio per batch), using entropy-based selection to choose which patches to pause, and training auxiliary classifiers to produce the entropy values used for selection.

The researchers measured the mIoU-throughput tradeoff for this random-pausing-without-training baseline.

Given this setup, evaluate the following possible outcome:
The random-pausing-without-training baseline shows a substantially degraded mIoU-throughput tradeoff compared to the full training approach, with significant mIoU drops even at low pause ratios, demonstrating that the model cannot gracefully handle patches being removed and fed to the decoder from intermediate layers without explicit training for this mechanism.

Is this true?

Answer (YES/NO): YES